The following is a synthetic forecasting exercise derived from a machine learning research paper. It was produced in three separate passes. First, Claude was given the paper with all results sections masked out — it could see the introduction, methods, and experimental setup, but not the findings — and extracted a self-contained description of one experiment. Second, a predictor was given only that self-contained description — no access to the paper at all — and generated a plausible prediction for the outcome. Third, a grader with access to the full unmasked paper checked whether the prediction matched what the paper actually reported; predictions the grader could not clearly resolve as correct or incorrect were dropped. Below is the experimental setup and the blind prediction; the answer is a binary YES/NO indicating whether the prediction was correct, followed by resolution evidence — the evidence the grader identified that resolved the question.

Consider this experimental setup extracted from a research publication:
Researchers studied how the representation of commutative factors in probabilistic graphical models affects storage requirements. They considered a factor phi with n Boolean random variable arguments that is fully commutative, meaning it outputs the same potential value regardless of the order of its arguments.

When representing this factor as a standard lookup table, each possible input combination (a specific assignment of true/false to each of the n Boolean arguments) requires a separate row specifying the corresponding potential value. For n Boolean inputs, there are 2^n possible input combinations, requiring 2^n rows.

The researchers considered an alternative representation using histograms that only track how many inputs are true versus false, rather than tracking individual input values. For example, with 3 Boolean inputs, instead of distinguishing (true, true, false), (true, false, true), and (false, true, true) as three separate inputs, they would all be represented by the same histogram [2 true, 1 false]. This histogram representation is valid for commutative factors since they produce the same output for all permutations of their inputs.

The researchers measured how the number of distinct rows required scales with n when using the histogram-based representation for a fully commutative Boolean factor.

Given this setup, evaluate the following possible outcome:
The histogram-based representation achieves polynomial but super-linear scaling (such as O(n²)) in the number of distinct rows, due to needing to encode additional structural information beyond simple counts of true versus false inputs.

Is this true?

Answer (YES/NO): NO